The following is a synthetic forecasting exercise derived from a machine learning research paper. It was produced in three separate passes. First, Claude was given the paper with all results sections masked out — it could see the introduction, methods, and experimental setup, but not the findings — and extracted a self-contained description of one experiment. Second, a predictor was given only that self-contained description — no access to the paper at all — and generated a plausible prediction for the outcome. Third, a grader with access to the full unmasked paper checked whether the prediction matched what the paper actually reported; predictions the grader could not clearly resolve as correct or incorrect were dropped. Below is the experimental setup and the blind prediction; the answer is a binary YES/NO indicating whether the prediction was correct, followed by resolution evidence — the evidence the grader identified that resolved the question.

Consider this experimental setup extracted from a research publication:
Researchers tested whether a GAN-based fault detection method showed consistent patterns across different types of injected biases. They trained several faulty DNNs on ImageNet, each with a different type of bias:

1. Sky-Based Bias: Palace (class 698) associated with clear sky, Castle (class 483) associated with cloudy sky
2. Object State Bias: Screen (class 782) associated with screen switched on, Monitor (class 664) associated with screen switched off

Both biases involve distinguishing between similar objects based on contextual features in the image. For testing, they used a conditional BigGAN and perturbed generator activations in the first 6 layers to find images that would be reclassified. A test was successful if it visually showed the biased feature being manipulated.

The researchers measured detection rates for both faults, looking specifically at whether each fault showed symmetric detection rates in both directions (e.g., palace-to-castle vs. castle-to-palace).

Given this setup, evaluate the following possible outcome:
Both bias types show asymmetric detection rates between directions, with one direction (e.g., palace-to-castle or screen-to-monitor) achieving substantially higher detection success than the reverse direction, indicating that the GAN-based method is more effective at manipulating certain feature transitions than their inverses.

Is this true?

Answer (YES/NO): NO